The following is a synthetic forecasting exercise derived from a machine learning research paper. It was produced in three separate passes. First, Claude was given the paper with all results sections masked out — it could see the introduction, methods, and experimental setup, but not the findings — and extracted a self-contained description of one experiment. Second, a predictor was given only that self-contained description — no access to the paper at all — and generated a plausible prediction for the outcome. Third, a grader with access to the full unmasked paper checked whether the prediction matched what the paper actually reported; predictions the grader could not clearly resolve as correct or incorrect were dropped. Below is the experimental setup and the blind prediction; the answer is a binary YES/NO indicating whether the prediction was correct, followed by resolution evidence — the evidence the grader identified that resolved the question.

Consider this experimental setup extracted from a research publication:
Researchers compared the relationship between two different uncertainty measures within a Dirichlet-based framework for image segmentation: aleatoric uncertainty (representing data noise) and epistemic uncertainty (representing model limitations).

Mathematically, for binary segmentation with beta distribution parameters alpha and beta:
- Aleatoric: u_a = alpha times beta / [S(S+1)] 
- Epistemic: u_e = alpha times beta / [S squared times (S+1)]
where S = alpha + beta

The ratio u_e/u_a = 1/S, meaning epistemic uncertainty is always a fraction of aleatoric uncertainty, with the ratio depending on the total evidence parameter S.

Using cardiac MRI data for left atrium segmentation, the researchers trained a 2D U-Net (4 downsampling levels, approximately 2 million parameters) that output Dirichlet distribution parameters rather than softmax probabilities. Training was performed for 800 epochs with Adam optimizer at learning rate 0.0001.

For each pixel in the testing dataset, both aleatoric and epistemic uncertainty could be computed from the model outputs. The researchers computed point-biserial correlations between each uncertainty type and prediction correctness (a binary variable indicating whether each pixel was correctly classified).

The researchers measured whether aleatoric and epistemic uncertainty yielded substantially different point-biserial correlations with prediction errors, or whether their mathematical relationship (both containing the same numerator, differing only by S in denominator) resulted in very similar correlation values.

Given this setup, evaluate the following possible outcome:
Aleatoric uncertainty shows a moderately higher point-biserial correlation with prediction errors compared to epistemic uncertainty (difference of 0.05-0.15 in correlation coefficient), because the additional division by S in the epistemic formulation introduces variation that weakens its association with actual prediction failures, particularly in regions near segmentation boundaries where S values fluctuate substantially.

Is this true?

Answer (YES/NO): NO